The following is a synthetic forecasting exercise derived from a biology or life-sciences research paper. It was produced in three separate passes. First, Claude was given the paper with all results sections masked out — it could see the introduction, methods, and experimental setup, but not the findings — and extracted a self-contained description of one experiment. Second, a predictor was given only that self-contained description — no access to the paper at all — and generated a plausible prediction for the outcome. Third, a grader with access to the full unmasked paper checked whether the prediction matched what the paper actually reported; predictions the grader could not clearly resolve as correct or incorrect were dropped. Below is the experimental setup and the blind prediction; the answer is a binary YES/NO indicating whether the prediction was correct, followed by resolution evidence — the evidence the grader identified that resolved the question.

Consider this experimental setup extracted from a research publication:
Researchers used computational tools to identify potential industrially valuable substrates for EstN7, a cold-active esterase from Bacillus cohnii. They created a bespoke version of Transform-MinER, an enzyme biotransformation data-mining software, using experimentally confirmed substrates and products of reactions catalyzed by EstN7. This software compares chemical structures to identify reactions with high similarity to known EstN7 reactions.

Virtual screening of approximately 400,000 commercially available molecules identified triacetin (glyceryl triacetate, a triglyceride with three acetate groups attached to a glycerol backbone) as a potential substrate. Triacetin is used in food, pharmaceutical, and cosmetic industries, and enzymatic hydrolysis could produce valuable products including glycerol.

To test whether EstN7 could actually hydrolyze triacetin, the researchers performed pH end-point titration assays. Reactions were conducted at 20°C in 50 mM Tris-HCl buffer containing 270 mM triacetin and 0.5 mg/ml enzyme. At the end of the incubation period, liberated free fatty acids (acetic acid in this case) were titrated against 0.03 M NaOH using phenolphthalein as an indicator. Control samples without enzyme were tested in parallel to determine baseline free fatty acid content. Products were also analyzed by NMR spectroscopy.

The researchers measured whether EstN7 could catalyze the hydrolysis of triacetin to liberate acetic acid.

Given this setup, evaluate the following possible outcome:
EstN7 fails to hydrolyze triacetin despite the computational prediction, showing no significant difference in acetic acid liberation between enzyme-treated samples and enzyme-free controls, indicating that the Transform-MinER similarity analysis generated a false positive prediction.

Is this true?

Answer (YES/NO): NO